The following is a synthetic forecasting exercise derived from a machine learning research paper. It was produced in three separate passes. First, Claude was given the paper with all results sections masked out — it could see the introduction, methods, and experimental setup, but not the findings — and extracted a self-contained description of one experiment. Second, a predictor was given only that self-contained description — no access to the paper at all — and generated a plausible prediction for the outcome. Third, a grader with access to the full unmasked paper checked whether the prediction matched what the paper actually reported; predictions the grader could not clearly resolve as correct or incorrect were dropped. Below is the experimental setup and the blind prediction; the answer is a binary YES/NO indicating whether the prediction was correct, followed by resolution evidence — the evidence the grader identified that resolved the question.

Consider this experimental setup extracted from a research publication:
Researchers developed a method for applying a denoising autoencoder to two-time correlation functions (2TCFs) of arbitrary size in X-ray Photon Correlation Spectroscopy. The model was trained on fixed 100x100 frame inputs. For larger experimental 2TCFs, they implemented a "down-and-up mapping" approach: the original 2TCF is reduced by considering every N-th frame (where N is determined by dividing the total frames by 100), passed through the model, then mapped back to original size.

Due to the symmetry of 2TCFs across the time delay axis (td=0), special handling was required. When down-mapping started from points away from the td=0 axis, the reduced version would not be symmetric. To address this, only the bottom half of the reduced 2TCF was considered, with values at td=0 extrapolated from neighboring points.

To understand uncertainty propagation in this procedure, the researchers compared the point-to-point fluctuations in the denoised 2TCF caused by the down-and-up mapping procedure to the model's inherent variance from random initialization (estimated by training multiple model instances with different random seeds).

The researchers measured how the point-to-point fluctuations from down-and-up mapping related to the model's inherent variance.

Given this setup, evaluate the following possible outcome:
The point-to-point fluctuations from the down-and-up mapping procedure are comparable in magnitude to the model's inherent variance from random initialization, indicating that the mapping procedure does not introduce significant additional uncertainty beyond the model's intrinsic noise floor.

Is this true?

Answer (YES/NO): NO